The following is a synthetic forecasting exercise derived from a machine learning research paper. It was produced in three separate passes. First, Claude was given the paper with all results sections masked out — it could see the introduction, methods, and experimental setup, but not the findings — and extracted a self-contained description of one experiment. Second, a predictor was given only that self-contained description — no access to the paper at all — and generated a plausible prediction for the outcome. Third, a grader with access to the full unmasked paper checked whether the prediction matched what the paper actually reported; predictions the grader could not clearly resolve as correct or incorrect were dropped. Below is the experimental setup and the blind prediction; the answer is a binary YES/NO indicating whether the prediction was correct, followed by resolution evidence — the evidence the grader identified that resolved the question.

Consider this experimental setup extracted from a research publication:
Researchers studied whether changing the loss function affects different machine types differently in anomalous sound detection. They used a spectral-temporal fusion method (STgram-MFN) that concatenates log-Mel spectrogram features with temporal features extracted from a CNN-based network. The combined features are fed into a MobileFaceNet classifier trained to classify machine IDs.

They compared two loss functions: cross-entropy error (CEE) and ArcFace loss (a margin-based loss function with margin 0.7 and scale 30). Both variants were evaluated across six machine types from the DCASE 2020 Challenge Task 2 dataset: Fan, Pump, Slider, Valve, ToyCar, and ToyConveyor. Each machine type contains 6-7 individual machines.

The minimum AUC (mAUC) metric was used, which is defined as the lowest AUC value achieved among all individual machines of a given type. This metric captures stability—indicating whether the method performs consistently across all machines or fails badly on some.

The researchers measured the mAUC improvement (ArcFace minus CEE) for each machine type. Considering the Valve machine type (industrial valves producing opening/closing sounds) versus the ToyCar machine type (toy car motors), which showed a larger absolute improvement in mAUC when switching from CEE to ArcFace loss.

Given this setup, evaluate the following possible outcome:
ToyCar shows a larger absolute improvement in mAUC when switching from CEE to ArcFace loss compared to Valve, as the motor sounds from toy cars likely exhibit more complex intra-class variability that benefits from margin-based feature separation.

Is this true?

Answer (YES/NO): YES